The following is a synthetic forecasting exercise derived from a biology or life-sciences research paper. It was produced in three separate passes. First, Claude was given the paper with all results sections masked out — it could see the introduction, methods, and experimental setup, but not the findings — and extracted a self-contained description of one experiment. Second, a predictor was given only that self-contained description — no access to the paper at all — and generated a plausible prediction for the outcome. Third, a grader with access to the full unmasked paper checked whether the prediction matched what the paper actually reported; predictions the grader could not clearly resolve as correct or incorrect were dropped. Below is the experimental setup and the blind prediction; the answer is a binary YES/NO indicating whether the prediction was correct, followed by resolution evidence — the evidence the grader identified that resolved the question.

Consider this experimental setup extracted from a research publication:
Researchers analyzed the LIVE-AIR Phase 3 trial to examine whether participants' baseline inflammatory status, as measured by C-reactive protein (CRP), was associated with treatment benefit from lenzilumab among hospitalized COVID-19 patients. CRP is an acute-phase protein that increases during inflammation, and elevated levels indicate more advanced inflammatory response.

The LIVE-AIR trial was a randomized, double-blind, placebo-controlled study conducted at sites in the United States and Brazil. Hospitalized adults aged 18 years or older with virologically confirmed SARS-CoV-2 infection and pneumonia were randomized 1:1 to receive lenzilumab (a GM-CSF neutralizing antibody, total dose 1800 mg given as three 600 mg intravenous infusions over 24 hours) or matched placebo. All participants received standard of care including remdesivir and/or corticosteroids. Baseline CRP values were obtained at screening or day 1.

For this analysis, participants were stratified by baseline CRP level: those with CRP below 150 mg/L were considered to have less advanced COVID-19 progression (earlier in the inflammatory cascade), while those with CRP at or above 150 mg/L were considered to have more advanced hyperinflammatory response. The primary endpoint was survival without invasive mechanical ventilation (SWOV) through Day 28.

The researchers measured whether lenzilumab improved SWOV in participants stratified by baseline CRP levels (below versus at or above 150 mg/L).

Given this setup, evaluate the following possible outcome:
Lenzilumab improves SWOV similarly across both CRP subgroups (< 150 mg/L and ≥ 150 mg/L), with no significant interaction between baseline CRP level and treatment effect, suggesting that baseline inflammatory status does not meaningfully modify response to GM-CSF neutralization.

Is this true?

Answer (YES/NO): NO